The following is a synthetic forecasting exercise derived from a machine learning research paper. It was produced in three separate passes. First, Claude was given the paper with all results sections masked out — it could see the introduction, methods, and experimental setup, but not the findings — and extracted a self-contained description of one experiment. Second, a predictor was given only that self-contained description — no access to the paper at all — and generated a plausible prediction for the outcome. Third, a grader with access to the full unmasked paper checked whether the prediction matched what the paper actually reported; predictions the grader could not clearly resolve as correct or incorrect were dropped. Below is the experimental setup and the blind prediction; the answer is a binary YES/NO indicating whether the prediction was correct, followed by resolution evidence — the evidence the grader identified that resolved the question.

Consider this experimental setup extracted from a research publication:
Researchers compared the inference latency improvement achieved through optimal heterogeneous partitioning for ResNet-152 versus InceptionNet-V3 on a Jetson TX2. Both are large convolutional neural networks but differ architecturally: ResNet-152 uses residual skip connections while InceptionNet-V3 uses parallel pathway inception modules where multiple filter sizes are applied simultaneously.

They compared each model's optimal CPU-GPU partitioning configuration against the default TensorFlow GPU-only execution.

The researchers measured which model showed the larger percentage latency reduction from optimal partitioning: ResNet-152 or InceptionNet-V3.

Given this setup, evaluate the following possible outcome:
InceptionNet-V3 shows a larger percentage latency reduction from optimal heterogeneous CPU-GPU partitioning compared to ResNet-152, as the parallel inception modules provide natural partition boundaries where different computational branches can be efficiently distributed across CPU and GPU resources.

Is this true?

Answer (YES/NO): YES